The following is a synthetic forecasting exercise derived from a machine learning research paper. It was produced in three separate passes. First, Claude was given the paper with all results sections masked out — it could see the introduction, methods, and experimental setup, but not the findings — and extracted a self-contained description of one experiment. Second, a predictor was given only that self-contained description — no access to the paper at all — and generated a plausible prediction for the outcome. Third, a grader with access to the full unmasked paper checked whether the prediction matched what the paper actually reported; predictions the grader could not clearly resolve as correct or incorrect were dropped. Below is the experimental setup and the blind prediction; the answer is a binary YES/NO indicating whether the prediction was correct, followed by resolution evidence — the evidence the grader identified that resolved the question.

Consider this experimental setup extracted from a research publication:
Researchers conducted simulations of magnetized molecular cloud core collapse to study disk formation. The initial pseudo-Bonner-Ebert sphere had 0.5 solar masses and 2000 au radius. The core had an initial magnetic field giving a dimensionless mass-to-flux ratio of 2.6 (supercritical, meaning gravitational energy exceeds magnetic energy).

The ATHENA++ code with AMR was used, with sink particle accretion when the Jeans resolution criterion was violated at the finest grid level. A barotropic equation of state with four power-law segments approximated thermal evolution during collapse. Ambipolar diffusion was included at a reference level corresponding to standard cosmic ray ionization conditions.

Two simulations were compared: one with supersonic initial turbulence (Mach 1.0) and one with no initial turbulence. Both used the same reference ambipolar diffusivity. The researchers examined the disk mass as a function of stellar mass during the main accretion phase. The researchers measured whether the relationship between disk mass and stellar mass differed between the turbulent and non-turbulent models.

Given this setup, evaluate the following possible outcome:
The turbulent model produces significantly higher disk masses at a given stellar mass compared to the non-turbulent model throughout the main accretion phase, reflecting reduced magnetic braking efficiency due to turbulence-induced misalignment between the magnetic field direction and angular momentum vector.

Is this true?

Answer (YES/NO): NO